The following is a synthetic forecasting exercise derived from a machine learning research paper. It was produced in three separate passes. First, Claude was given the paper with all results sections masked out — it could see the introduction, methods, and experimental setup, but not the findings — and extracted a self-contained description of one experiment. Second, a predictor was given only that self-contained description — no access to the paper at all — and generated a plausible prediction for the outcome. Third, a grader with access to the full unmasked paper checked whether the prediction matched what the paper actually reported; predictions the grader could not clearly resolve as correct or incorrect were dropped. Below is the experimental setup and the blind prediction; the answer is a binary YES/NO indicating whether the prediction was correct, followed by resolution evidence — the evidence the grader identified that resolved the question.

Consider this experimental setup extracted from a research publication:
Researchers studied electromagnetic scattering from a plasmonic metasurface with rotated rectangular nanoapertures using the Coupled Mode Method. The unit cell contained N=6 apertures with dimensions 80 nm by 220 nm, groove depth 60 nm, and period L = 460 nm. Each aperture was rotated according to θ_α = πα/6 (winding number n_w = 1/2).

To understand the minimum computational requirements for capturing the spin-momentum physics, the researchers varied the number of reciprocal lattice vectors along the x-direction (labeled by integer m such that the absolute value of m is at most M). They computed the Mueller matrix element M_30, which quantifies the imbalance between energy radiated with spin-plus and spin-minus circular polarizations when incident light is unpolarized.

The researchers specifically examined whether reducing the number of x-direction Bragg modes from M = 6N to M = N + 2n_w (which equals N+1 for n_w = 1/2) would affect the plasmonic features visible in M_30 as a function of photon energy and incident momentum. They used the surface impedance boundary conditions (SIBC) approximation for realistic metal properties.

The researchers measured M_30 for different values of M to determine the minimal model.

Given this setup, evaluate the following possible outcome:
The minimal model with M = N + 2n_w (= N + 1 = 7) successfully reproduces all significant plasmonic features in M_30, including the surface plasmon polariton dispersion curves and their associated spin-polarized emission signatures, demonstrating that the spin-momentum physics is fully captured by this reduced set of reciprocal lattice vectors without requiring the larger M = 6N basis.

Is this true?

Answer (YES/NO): YES